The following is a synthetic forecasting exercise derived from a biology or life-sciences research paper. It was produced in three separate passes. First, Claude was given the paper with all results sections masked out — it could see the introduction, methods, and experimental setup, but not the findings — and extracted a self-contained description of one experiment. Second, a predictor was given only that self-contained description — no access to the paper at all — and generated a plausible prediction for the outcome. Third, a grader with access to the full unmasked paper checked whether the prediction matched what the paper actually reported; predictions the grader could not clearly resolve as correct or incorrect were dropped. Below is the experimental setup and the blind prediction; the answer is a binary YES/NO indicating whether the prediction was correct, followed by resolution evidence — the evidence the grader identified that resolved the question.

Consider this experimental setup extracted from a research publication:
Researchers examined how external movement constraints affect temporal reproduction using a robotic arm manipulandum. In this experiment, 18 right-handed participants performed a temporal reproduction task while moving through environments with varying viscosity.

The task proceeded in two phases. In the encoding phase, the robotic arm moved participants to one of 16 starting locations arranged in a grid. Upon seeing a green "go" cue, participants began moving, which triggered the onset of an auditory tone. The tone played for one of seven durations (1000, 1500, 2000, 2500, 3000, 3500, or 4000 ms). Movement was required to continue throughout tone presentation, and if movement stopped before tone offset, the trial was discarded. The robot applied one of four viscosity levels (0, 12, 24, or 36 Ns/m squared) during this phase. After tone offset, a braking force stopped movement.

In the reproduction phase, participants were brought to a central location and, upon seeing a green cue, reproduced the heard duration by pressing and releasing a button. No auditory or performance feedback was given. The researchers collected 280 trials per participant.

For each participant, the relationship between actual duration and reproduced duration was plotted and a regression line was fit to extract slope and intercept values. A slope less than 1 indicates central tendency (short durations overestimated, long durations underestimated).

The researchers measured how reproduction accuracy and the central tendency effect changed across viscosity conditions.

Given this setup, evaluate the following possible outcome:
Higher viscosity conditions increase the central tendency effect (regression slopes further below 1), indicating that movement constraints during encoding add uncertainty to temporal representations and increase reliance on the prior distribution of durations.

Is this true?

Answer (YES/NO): YES